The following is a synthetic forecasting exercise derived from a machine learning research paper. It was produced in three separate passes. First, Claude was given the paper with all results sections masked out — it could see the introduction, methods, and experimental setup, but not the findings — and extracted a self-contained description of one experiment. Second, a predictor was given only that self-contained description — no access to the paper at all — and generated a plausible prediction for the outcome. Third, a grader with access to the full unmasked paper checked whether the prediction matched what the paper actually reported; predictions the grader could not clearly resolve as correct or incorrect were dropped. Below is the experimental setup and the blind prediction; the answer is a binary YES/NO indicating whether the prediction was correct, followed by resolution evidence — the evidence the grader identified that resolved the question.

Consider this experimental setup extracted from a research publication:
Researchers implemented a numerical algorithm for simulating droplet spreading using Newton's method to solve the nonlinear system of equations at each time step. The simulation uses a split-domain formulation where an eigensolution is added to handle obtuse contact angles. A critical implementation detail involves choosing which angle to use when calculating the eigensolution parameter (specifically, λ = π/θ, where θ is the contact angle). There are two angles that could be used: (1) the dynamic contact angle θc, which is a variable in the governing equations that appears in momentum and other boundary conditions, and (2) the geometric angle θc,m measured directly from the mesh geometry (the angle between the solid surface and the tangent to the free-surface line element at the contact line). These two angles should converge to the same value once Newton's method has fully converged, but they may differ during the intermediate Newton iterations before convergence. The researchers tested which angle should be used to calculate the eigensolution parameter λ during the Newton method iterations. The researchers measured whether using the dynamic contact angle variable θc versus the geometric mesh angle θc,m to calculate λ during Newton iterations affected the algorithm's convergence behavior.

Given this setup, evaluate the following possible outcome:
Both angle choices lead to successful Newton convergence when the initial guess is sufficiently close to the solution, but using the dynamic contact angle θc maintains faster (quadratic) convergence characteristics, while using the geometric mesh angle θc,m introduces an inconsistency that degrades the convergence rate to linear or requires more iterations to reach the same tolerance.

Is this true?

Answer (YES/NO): NO